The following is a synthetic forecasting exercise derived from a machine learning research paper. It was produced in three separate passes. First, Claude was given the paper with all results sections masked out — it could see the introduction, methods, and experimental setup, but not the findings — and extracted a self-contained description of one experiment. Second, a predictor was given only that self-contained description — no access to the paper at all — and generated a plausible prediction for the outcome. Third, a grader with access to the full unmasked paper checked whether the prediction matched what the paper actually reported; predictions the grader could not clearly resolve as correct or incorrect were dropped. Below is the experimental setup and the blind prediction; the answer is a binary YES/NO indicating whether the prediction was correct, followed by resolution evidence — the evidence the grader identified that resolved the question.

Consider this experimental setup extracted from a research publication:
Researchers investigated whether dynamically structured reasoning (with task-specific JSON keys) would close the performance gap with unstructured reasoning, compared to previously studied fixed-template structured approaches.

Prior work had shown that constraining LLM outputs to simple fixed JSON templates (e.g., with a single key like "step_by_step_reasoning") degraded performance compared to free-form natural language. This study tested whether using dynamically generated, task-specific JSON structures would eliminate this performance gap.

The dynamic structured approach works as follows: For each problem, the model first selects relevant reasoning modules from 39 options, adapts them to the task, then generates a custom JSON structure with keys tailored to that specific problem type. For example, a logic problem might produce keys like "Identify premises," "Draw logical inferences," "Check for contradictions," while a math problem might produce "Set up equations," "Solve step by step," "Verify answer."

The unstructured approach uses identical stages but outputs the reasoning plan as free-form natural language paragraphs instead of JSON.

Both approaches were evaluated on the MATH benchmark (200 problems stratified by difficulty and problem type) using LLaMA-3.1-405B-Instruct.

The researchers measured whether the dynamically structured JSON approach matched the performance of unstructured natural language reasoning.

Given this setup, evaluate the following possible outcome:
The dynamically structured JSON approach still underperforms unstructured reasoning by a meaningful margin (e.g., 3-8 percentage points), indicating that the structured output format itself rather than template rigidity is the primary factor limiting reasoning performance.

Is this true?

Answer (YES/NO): YES